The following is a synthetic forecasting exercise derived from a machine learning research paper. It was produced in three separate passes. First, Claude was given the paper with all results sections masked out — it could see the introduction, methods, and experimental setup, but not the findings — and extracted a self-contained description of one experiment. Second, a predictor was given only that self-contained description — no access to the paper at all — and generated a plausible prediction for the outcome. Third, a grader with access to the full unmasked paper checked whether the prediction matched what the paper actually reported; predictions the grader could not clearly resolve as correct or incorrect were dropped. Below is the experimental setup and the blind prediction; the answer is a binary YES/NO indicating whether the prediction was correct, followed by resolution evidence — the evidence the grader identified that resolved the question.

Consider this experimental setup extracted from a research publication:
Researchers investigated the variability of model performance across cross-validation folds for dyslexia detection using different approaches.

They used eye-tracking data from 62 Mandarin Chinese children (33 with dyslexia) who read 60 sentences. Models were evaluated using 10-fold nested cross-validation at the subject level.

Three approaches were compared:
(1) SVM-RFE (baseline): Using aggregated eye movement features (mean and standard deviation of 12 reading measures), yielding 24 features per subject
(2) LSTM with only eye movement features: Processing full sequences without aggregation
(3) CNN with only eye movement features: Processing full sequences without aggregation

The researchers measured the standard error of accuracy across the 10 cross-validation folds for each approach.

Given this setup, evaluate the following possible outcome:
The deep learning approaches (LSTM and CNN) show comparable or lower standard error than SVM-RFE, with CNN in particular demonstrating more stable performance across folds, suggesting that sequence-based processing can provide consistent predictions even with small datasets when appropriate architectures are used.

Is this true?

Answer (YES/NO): NO